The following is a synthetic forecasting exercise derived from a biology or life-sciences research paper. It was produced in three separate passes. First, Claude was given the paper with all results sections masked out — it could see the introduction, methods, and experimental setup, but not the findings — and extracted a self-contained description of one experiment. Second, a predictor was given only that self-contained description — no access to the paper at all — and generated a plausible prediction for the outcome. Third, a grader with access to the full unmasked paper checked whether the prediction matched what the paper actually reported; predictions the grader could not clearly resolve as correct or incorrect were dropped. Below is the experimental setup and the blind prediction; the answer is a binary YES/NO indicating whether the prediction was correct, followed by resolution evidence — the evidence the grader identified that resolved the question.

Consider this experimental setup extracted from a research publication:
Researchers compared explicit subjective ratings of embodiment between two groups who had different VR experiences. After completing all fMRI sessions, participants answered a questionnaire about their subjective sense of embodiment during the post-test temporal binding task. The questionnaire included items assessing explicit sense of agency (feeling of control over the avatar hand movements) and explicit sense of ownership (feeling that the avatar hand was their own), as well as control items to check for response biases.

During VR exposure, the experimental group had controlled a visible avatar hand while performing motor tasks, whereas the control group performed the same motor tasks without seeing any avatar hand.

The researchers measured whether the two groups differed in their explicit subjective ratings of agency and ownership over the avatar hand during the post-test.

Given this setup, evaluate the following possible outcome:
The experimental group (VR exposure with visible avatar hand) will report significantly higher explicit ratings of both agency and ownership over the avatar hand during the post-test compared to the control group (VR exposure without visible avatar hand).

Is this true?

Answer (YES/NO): NO